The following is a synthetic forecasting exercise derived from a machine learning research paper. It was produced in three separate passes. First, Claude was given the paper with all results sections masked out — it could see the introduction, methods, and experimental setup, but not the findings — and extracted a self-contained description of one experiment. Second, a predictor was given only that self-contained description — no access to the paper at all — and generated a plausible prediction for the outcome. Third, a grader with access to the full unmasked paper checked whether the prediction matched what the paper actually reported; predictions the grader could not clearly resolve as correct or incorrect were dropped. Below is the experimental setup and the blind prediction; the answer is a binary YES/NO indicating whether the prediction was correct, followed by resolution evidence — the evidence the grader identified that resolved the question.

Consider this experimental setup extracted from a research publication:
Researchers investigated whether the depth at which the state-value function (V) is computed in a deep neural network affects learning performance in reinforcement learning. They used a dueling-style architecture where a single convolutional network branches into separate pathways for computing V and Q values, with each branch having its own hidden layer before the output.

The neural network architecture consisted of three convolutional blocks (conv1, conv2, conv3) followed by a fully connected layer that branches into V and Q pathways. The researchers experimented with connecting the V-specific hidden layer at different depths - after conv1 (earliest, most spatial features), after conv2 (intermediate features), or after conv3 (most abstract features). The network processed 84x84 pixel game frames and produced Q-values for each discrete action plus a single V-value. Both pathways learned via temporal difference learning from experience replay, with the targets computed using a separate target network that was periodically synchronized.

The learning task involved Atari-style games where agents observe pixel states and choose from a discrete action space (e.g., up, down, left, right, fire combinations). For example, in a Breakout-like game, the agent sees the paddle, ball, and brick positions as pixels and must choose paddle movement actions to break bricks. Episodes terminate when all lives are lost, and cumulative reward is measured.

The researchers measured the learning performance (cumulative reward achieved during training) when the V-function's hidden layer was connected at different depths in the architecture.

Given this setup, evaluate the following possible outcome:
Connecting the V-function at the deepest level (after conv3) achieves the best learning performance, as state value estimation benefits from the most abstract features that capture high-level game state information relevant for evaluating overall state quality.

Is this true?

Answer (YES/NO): YES